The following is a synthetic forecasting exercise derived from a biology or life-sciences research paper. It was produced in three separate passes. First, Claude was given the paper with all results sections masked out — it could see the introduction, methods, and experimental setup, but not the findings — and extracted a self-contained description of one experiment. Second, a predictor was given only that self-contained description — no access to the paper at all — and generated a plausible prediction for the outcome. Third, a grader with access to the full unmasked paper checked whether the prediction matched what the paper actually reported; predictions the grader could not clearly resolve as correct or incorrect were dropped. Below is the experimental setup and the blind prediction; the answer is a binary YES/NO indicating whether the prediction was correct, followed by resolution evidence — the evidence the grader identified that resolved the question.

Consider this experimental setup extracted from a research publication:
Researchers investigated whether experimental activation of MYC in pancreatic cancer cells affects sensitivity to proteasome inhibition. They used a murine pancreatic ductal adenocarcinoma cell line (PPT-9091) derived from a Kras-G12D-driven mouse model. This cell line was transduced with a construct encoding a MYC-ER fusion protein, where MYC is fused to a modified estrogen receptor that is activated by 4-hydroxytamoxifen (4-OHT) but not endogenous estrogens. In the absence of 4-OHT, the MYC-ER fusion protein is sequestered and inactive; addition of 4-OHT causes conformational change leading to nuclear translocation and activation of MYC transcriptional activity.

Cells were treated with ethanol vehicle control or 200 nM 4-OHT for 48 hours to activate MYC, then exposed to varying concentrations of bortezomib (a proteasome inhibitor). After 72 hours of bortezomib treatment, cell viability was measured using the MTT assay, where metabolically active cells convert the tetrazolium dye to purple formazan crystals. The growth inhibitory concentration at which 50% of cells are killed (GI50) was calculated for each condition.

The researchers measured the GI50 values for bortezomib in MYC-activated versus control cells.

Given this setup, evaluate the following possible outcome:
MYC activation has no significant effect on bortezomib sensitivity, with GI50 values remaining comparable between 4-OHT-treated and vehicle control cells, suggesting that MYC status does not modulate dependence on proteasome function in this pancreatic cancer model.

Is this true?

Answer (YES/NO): NO